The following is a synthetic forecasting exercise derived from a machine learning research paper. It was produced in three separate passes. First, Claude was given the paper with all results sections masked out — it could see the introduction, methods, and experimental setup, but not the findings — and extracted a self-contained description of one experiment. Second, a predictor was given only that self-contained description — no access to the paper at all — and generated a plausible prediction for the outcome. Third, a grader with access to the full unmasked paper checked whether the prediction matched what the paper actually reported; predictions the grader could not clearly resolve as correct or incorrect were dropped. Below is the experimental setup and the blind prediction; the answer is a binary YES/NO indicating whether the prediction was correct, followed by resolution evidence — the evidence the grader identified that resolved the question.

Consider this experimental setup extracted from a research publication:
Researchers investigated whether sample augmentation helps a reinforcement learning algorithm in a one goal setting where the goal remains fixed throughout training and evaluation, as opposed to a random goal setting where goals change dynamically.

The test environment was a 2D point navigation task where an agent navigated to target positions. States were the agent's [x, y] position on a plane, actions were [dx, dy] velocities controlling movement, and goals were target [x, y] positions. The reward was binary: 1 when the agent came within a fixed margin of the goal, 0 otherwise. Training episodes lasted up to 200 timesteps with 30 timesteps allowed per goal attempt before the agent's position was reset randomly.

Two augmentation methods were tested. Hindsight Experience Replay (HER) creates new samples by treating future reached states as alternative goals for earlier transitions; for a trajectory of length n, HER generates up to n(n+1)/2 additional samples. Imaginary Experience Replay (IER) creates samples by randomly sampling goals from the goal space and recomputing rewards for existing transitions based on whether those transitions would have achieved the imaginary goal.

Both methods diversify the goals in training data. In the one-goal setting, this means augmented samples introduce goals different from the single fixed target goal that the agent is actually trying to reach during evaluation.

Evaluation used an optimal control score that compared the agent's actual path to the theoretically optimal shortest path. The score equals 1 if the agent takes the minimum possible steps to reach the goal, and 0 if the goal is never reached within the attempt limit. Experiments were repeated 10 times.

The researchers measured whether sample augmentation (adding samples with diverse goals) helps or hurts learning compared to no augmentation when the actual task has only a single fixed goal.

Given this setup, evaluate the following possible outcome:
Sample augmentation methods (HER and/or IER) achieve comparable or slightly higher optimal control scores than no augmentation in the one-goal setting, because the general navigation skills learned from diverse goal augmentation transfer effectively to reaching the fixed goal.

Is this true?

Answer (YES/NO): YES